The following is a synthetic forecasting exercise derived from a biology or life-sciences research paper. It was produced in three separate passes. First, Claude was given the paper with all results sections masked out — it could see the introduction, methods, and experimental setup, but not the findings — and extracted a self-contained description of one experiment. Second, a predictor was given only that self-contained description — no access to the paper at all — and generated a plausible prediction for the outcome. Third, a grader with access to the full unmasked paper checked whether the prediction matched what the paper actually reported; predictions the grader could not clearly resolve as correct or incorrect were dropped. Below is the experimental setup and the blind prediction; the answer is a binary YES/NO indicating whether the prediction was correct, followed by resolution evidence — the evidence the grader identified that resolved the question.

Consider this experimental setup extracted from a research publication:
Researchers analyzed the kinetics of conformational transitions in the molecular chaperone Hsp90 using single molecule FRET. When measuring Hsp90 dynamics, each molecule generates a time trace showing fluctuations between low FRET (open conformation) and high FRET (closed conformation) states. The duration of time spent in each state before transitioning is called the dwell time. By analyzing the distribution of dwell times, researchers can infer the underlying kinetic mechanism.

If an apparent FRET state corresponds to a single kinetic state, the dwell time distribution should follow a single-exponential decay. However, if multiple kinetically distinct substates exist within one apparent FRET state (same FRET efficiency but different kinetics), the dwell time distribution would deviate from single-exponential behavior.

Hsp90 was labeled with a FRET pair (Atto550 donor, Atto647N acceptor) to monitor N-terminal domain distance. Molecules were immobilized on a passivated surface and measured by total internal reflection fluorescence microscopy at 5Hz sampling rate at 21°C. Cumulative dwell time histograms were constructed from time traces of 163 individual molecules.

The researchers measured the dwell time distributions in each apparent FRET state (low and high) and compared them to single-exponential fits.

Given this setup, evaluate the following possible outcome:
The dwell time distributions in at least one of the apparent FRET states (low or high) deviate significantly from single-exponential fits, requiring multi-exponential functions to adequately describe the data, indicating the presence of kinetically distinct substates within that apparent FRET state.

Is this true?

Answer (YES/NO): YES